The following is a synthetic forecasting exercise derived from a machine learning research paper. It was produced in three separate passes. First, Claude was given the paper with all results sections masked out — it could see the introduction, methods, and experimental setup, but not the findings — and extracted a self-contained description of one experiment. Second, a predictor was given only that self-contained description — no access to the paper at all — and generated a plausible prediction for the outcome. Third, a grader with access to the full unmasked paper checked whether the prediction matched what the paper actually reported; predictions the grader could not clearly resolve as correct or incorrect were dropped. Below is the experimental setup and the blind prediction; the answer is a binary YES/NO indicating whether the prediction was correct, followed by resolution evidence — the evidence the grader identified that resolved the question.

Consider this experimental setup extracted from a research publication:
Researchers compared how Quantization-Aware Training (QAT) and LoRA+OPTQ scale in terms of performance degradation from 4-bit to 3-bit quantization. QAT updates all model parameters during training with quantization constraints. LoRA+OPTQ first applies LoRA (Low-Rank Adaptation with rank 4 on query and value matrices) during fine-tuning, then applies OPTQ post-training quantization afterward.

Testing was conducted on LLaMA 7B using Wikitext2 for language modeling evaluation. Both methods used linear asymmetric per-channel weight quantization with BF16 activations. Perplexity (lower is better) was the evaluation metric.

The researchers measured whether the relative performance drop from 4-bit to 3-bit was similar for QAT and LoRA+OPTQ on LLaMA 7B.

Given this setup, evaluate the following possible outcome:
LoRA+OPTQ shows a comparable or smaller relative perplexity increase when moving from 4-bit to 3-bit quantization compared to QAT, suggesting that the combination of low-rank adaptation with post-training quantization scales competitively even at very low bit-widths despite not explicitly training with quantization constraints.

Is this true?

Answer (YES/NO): NO